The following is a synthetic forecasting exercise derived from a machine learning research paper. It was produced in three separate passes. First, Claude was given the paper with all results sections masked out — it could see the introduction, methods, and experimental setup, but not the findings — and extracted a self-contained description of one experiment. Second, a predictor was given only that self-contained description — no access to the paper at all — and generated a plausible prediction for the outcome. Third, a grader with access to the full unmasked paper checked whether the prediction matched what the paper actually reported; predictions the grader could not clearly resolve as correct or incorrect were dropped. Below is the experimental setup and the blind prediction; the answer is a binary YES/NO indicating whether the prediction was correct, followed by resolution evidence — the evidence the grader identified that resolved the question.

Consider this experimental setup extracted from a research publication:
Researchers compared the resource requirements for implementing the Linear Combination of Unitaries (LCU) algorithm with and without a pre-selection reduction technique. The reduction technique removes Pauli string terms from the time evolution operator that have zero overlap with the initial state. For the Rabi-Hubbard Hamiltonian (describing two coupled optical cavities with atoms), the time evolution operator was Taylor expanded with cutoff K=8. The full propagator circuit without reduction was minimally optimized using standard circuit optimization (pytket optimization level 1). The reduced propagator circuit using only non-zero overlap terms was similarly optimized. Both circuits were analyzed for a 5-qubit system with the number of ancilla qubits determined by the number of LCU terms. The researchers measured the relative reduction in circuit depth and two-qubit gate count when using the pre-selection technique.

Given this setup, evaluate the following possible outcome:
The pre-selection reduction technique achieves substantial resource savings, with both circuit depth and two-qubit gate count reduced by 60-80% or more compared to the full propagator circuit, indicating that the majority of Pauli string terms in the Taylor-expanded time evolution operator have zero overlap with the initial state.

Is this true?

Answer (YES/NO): YES